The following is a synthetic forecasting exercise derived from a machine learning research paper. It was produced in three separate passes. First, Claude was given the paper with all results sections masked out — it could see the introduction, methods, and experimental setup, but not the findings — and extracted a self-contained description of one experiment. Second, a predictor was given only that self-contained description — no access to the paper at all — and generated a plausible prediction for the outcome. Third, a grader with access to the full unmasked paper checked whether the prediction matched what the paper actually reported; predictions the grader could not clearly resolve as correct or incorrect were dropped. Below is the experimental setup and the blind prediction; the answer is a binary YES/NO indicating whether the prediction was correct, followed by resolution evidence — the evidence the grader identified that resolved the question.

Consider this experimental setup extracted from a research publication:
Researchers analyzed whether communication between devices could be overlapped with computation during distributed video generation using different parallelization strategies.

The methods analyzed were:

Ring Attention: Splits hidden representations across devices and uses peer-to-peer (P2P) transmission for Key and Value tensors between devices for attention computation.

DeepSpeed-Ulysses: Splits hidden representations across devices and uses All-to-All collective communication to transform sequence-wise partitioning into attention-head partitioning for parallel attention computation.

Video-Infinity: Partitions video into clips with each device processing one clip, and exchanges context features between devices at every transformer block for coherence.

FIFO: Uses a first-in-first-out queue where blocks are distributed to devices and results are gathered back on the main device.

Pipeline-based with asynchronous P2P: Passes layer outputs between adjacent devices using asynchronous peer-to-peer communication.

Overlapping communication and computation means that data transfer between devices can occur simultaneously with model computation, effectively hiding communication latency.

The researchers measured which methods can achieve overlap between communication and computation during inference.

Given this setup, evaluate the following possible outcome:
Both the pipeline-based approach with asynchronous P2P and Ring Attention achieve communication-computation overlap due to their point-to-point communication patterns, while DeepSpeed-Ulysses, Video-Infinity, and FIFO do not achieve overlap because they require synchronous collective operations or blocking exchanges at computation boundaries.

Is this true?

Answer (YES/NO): NO